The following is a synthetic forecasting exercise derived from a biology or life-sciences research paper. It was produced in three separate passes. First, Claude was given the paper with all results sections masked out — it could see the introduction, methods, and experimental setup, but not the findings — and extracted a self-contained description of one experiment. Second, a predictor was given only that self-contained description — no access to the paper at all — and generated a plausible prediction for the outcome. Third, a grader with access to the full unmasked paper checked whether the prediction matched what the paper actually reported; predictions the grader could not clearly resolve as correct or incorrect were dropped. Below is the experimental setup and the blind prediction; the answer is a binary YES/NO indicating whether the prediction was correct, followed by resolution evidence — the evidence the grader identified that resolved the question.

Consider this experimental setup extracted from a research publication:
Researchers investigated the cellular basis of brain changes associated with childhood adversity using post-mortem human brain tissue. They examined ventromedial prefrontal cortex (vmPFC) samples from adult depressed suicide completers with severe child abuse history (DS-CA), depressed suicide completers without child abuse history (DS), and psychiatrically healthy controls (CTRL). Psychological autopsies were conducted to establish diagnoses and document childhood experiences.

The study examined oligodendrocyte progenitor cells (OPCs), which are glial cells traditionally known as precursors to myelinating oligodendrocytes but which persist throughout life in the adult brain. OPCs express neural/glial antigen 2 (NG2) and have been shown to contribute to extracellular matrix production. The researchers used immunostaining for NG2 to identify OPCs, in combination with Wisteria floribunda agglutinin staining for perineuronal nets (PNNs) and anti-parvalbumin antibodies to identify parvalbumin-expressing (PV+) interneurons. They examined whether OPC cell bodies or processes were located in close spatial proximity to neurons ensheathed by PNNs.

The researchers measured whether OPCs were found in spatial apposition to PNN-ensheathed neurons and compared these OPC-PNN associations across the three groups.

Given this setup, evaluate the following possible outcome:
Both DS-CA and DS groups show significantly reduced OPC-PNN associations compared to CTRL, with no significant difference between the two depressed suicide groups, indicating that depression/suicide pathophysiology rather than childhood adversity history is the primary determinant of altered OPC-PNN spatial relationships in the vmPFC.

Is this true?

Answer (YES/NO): NO